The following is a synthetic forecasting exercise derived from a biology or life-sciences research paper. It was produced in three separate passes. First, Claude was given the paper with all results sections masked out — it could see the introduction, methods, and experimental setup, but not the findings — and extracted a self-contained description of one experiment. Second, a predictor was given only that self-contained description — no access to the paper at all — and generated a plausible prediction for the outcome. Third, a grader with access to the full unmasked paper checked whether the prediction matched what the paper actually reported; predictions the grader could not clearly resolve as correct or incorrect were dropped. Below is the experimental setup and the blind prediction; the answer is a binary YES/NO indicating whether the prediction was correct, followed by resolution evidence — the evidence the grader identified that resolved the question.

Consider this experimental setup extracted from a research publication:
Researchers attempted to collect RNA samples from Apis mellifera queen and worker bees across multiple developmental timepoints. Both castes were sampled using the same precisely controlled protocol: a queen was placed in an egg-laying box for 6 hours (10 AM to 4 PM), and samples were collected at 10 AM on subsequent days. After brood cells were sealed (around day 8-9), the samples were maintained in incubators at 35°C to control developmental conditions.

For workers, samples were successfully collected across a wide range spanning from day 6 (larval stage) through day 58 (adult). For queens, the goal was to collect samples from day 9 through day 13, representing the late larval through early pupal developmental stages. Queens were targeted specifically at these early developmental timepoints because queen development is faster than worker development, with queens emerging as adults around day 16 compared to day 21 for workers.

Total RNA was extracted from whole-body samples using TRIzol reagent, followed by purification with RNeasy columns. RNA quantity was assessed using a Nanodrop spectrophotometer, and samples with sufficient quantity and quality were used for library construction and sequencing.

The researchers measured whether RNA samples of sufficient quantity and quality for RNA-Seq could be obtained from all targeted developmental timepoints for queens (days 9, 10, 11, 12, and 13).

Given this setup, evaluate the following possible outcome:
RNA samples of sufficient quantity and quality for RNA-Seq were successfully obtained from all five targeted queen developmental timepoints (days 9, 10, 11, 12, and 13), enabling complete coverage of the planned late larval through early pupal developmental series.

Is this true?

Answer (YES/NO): NO